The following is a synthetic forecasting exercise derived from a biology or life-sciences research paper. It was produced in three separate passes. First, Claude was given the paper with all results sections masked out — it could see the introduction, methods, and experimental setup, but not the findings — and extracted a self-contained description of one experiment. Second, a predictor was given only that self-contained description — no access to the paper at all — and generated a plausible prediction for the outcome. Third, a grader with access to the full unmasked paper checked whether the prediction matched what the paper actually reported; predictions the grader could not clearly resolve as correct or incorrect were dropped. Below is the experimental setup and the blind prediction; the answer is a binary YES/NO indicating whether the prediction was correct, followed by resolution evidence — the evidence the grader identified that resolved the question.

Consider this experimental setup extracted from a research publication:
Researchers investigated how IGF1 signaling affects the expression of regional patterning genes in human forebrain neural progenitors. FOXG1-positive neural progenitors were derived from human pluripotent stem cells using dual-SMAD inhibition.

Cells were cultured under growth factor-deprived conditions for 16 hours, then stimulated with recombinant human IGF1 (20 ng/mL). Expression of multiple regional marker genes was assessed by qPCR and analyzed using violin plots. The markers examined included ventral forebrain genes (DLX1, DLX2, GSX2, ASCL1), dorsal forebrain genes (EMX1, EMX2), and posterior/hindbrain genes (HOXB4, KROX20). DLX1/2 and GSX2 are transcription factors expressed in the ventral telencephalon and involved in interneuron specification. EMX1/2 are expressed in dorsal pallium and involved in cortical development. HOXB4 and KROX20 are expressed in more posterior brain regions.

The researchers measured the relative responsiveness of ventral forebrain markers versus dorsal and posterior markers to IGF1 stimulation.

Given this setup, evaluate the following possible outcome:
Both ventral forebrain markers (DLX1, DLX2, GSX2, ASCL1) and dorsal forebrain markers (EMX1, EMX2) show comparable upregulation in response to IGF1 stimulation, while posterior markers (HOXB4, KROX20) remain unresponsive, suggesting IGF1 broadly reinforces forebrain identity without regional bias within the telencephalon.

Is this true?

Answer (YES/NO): NO